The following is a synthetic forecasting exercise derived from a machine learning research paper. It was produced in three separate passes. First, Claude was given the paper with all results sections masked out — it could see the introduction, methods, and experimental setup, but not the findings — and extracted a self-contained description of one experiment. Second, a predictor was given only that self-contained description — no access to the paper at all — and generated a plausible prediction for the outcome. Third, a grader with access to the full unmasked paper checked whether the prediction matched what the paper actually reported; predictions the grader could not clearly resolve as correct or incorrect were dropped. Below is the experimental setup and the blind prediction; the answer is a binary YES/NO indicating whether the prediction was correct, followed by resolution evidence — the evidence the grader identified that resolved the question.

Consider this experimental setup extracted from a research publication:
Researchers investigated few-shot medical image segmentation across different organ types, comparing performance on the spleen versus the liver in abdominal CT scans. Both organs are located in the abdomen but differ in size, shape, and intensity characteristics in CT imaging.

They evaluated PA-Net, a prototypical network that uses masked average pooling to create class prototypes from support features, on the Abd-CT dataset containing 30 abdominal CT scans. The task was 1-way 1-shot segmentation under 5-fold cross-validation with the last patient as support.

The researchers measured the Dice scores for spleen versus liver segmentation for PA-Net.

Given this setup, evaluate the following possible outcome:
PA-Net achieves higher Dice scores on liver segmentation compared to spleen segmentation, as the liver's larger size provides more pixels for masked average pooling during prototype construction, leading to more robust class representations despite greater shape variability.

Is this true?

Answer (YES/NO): YES